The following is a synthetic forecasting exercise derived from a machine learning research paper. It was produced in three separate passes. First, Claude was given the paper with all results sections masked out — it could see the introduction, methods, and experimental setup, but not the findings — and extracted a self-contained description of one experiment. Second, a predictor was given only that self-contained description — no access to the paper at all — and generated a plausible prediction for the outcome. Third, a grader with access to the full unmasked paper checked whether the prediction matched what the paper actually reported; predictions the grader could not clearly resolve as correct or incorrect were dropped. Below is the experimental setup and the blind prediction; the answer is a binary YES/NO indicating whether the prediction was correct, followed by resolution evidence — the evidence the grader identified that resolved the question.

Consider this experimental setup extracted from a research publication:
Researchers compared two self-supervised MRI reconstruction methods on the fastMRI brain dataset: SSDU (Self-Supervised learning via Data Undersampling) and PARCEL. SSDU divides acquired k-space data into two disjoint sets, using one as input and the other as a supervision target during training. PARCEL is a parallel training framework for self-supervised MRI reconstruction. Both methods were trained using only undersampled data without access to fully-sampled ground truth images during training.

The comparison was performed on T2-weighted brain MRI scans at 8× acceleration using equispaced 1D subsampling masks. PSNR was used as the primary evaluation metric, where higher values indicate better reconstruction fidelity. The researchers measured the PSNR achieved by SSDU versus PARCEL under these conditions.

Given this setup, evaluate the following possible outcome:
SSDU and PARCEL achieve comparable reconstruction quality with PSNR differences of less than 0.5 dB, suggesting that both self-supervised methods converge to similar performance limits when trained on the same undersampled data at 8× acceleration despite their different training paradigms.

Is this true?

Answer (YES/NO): NO